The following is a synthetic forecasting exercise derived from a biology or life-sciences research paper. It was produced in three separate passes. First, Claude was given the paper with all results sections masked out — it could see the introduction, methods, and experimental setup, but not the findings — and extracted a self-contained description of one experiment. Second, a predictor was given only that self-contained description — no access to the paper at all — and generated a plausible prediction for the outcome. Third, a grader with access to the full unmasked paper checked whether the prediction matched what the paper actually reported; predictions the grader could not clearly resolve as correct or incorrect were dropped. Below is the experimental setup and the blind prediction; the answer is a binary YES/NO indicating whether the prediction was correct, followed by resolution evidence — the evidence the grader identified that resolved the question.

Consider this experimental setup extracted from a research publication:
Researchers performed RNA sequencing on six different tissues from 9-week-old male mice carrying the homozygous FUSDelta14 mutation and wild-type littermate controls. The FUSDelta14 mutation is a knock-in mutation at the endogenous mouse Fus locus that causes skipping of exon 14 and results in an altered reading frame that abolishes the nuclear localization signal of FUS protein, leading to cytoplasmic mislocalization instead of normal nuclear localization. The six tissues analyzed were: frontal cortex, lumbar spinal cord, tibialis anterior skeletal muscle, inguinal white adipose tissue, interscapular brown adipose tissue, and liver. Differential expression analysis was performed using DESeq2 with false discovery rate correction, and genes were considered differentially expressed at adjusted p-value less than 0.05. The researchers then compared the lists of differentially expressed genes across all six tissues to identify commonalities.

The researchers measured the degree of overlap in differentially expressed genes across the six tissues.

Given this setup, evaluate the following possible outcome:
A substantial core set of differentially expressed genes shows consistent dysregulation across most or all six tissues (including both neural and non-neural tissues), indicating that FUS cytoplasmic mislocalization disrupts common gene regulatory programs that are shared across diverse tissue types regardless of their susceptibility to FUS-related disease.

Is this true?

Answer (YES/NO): NO